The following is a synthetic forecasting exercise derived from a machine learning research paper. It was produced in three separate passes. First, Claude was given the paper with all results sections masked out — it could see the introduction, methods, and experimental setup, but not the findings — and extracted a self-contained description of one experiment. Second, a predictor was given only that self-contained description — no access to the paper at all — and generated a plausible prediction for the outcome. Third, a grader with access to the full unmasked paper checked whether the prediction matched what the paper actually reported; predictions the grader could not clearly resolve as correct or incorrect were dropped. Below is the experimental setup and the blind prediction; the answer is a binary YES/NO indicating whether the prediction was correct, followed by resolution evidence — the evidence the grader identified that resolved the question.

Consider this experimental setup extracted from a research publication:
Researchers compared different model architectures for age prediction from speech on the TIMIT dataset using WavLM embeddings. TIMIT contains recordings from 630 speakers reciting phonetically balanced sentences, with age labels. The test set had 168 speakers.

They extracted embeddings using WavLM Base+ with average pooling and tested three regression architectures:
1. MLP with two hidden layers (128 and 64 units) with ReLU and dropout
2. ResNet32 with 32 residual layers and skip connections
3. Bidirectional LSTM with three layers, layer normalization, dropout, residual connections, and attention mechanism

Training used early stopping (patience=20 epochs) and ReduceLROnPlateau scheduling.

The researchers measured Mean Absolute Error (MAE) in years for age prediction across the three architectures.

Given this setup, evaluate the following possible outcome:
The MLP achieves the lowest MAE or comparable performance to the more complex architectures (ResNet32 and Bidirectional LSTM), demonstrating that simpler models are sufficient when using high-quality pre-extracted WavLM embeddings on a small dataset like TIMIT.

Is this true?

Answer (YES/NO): YES